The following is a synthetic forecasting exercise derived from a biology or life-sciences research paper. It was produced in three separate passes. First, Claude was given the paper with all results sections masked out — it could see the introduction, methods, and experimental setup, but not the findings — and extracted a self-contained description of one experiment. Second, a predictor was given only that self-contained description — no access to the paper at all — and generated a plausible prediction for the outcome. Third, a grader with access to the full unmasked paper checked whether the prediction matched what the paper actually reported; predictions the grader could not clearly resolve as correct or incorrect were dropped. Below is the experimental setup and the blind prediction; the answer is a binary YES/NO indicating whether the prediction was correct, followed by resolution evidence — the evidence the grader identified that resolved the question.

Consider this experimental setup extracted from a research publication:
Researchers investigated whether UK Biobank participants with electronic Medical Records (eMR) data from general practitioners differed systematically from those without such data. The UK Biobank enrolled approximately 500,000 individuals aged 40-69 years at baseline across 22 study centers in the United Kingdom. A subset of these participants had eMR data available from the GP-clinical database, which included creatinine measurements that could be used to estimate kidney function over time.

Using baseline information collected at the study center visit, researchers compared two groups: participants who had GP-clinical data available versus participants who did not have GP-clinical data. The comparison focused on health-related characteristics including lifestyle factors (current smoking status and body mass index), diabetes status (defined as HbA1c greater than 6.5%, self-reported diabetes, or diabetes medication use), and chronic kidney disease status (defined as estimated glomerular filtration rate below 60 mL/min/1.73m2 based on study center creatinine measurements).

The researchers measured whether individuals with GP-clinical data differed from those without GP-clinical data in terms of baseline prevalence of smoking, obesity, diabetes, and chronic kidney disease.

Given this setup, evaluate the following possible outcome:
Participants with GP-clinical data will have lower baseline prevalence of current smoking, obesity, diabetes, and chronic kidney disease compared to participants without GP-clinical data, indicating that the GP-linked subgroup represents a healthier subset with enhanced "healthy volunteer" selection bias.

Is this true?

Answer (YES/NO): NO